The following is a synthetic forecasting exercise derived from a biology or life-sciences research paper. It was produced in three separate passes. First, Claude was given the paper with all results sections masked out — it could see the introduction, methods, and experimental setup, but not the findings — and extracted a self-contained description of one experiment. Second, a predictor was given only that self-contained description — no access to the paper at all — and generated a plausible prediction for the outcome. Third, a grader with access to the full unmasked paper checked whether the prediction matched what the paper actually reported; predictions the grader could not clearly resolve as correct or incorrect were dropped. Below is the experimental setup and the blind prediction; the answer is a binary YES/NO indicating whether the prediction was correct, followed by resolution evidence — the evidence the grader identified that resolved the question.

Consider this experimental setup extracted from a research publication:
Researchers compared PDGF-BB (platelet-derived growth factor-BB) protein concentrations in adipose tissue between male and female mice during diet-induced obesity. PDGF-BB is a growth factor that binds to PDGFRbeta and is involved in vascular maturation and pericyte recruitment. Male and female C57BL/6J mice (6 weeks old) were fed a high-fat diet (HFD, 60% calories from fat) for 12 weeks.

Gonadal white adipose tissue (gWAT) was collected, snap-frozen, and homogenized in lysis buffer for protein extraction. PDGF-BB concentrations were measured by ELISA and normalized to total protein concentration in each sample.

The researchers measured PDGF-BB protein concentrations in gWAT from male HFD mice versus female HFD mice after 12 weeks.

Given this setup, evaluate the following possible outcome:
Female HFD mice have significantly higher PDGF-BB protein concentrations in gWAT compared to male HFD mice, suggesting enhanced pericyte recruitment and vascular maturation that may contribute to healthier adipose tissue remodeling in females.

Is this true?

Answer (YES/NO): NO